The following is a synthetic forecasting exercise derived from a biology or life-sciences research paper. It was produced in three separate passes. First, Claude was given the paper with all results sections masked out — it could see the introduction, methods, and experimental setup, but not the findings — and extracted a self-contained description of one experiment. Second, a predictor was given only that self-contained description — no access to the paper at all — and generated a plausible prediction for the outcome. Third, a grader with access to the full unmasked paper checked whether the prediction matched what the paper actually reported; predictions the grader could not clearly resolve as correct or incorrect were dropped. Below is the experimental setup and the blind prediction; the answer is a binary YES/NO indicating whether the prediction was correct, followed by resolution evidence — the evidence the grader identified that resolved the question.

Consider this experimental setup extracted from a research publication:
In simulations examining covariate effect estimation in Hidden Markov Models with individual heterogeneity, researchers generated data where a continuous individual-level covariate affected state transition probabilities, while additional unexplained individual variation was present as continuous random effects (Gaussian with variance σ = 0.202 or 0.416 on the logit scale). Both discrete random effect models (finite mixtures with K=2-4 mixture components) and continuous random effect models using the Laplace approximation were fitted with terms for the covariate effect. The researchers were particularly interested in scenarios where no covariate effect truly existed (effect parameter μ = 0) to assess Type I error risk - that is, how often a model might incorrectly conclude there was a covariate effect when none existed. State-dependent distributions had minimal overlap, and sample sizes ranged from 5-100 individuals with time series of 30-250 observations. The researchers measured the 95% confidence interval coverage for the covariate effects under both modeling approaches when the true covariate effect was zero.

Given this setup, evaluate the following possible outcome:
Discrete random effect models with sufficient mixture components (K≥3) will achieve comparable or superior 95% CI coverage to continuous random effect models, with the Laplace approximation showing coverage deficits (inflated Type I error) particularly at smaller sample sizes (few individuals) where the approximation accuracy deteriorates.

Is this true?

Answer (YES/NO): NO